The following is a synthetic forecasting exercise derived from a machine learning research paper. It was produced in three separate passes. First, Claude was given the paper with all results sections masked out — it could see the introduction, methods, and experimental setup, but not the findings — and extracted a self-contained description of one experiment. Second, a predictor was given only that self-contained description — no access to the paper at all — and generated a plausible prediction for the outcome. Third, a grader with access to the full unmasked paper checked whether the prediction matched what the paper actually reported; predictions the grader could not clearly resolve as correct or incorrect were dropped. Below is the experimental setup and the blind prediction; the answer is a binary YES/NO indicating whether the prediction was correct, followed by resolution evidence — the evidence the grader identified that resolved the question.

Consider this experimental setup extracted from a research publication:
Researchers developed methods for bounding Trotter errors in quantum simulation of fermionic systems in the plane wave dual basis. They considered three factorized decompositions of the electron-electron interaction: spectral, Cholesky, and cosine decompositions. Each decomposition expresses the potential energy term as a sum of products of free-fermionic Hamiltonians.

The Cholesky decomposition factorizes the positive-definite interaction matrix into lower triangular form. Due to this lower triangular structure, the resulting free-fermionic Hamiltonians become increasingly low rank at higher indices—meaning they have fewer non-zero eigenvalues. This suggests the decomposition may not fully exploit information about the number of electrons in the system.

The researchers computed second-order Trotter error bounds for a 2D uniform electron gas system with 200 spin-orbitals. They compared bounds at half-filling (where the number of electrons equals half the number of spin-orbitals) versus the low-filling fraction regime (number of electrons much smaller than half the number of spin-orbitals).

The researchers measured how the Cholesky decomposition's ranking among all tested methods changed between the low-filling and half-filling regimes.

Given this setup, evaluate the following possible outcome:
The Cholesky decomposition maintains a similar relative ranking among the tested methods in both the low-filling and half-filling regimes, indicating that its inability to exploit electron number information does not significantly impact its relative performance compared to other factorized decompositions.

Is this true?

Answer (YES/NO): NO